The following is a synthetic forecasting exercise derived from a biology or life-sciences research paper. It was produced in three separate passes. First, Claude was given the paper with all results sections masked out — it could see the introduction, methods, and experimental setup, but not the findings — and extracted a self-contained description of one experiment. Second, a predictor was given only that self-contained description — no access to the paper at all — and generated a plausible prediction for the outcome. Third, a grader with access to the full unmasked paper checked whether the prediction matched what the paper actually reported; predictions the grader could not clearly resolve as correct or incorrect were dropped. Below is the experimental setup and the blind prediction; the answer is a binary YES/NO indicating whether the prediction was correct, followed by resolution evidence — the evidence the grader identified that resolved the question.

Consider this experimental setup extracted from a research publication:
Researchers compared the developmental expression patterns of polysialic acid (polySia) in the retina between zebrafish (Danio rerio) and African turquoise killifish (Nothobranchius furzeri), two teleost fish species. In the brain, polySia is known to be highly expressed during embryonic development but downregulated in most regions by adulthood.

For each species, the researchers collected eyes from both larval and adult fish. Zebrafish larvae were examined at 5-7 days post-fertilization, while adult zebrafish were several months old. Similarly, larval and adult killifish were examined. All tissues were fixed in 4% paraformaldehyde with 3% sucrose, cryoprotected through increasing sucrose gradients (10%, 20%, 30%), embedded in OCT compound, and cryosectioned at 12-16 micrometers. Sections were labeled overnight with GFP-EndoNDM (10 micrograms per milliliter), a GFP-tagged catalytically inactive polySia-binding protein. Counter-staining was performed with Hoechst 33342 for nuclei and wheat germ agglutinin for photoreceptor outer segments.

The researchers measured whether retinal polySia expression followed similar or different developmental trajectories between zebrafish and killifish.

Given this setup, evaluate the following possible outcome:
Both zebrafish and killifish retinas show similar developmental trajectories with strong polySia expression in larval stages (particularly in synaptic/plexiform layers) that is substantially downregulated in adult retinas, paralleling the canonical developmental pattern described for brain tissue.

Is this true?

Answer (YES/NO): NO